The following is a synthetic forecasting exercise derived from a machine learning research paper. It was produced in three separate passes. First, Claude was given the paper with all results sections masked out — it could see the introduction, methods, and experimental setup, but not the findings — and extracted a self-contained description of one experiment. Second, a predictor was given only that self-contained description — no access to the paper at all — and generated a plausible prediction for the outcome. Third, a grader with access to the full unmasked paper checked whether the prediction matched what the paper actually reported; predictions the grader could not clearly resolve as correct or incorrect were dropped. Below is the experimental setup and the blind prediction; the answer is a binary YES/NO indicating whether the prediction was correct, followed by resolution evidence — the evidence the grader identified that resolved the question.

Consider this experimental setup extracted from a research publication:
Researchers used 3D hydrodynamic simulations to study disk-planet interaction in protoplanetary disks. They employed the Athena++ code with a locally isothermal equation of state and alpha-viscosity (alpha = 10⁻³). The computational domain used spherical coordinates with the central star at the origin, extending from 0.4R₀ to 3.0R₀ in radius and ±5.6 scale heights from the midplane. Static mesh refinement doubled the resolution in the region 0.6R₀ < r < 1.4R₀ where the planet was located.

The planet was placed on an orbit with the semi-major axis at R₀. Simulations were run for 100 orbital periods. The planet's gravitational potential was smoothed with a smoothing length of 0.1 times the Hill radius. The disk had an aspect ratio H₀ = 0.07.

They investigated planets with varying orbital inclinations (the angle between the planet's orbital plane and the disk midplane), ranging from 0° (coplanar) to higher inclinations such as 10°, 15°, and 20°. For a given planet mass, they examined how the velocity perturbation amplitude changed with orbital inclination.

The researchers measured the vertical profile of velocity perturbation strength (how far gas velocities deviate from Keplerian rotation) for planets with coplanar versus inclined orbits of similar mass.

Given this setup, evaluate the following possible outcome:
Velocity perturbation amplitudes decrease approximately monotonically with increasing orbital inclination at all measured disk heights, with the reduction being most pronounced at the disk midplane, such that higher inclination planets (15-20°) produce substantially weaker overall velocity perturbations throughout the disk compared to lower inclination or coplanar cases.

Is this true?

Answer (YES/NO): NO